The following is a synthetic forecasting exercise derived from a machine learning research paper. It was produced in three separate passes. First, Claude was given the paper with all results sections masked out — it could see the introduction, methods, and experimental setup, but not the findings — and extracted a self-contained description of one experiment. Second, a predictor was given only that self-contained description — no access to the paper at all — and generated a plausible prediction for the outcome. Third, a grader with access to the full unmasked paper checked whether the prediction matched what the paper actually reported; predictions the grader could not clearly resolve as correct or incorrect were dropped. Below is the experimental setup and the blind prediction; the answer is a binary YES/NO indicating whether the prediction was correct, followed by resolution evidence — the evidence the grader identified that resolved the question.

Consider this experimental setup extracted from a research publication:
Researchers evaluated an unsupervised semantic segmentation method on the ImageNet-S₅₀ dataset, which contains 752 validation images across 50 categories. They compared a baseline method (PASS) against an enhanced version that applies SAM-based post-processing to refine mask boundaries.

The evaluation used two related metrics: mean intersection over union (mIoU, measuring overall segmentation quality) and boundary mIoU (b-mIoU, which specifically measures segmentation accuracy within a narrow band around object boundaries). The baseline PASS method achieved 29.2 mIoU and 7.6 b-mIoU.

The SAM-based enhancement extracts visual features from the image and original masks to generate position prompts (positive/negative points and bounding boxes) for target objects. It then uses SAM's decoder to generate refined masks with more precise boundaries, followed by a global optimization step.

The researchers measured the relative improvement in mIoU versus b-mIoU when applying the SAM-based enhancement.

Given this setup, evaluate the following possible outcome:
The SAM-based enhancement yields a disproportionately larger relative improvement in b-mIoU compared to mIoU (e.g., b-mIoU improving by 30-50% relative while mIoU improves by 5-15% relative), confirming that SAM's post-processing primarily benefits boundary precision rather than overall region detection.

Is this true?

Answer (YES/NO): NO